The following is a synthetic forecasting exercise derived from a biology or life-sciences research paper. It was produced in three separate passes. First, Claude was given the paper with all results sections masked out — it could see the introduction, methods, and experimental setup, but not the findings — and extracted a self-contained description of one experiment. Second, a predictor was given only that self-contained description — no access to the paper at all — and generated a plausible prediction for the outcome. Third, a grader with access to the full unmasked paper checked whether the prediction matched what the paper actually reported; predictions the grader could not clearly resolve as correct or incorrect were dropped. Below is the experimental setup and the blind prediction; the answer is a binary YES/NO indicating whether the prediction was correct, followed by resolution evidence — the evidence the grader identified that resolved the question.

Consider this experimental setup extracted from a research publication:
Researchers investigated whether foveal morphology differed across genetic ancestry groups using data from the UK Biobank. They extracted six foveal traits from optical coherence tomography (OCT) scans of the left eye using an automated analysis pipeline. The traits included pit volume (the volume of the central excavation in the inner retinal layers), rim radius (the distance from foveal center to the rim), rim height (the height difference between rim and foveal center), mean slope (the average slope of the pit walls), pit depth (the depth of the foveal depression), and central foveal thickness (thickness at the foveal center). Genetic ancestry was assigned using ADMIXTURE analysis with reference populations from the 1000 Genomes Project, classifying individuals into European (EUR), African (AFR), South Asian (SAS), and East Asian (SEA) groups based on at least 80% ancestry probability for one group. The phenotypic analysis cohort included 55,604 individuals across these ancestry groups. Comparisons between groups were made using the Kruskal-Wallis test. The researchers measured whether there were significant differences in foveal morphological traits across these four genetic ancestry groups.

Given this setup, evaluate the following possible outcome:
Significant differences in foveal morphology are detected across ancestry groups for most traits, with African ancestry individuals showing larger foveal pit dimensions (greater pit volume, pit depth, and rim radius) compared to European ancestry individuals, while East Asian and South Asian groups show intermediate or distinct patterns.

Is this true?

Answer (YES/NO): YES